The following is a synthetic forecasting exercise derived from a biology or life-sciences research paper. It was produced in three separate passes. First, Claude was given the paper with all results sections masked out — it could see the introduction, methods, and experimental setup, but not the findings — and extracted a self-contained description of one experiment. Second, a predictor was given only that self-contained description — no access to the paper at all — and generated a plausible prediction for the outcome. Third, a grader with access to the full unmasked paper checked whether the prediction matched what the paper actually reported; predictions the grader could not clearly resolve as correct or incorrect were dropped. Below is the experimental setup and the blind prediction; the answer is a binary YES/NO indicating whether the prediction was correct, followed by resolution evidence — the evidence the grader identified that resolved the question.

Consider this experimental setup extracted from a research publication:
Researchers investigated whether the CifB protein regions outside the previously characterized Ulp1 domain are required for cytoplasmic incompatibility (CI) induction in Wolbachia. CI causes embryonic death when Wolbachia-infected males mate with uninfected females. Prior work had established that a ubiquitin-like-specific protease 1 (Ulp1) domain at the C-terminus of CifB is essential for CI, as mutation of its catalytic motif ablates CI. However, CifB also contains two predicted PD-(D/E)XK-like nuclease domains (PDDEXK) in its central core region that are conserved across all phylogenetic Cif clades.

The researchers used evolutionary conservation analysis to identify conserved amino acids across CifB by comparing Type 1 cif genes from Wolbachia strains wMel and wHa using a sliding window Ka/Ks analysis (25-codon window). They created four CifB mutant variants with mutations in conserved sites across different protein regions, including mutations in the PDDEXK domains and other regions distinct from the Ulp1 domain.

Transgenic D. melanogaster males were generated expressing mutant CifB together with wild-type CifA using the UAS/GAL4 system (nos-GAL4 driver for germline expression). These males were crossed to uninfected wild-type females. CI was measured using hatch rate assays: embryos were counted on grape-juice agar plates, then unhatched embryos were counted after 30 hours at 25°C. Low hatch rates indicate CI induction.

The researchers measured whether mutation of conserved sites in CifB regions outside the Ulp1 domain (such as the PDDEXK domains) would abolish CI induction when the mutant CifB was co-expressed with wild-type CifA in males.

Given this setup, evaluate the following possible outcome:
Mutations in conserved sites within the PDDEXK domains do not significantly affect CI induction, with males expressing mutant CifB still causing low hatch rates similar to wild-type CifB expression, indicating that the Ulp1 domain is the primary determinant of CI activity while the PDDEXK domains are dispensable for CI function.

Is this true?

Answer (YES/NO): NO